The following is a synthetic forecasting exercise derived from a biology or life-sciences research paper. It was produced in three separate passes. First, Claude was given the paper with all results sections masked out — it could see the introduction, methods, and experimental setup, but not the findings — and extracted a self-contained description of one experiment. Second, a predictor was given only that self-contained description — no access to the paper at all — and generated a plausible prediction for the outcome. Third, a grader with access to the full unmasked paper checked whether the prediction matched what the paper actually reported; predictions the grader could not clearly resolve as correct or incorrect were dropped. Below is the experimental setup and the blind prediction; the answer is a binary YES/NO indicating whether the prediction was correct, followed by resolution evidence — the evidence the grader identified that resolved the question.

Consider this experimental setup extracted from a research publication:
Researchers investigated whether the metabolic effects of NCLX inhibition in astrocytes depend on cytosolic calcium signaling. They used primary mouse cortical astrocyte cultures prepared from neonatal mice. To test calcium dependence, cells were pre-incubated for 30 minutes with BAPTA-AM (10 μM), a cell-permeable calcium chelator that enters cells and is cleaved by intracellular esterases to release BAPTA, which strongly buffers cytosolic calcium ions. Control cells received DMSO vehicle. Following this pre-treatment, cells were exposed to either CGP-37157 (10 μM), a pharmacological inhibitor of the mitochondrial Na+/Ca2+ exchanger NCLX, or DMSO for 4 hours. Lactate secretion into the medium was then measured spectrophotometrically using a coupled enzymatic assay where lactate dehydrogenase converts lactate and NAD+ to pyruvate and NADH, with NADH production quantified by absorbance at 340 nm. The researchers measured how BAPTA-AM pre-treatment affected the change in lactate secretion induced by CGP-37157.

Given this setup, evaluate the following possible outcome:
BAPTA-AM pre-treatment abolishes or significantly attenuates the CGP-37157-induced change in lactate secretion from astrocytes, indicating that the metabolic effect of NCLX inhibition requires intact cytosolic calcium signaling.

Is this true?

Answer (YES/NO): YES